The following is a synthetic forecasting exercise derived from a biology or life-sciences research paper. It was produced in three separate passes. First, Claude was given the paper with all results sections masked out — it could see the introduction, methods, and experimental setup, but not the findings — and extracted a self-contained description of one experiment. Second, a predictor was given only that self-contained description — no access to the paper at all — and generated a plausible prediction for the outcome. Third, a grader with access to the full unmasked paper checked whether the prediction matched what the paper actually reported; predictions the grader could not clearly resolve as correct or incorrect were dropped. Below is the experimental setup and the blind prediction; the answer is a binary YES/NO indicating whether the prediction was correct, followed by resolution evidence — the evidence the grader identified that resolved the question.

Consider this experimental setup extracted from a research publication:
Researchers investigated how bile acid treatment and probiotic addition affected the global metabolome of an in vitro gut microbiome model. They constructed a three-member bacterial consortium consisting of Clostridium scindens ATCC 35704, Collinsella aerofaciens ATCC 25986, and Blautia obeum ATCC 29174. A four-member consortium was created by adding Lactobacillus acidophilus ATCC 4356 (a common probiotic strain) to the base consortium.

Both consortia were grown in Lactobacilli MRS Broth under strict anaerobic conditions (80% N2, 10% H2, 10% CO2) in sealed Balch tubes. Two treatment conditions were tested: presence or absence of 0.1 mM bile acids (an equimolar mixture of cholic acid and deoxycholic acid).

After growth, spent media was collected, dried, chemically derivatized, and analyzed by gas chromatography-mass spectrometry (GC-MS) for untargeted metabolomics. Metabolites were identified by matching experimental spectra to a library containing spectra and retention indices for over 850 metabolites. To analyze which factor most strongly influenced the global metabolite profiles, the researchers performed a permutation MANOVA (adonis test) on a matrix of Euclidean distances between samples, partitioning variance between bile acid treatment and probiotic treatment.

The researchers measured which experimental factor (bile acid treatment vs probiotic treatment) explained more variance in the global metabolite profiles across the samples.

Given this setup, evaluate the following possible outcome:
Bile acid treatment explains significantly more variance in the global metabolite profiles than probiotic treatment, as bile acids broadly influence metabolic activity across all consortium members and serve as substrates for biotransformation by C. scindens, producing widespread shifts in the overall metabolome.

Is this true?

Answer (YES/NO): NO